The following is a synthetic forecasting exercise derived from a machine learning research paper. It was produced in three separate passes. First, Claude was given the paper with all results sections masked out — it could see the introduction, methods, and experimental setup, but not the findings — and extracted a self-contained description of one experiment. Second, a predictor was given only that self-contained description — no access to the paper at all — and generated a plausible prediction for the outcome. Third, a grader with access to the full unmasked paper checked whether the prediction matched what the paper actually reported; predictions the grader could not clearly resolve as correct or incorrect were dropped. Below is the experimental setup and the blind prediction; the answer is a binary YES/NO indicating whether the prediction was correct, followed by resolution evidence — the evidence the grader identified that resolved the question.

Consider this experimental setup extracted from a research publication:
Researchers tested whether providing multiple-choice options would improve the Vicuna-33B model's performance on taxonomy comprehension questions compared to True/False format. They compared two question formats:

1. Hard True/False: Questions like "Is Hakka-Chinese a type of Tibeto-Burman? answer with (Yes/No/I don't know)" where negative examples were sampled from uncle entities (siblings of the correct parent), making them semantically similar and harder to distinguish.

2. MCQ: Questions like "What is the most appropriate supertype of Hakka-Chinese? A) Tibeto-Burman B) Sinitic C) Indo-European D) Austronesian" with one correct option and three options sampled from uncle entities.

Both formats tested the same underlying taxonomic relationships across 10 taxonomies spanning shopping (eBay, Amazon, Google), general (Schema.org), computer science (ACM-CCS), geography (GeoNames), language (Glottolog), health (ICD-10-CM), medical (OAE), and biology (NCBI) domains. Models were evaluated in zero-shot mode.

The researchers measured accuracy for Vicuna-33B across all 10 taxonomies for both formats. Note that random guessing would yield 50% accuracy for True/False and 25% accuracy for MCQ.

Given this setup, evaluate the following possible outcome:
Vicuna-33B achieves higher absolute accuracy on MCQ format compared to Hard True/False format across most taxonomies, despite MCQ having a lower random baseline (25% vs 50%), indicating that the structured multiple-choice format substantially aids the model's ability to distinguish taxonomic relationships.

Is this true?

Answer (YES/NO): NO